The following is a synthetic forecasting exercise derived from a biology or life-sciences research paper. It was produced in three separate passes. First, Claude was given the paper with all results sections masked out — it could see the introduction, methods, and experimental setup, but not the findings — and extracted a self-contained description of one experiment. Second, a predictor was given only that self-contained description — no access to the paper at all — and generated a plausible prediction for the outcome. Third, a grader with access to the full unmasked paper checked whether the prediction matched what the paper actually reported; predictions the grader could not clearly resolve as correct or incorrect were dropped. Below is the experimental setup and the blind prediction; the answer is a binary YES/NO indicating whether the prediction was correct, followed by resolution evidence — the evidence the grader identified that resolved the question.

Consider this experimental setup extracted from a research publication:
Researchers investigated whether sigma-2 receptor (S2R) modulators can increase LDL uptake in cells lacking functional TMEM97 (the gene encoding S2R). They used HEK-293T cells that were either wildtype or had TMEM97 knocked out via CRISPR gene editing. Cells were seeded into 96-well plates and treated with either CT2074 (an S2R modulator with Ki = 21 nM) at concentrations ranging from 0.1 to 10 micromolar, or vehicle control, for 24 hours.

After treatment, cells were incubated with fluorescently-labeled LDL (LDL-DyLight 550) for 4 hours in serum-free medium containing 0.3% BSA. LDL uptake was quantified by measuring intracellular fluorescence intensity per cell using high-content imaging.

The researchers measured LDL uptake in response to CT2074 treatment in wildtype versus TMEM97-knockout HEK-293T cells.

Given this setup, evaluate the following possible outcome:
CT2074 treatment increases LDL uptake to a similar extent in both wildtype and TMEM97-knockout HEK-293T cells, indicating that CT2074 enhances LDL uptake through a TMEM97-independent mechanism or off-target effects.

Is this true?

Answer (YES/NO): NO